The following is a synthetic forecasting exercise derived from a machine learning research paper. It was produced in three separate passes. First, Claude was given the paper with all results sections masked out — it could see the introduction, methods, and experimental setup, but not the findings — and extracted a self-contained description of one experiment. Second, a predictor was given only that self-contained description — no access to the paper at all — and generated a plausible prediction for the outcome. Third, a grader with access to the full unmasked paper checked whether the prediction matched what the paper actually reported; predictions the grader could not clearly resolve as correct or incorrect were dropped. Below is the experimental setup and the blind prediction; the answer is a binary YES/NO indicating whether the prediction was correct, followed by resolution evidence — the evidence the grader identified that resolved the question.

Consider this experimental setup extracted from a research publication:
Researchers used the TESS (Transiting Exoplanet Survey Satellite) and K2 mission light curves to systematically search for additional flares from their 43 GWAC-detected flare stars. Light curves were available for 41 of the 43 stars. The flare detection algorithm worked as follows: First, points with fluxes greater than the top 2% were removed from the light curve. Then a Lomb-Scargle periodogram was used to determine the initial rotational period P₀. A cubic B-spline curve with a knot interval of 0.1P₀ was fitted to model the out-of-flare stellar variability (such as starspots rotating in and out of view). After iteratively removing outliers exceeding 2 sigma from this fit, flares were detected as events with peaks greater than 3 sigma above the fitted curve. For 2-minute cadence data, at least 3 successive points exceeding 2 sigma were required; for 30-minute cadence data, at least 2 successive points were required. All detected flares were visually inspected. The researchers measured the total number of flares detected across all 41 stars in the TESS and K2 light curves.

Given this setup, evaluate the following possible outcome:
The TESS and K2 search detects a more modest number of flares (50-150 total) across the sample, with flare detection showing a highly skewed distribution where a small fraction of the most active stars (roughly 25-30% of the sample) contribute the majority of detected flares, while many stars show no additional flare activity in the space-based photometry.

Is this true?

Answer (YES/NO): NO